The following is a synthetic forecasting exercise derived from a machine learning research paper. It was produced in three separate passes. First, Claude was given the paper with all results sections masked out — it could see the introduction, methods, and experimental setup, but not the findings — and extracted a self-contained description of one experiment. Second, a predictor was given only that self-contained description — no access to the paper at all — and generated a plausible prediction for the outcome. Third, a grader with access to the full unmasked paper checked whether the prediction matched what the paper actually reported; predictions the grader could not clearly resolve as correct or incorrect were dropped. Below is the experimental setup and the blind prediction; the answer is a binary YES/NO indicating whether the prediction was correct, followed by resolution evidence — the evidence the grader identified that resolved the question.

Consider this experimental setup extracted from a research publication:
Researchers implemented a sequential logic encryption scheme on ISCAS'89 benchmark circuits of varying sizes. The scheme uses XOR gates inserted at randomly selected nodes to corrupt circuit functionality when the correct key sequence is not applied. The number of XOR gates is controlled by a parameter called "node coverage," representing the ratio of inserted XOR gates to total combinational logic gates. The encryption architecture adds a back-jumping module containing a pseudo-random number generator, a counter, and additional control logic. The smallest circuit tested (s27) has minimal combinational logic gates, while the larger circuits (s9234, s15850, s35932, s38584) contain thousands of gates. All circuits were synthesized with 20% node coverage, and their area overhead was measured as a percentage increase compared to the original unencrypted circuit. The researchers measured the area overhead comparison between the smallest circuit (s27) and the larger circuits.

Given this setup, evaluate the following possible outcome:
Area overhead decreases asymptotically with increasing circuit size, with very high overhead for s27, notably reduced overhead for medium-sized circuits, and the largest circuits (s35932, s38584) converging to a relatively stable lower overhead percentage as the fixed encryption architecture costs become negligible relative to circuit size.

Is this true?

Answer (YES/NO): NO